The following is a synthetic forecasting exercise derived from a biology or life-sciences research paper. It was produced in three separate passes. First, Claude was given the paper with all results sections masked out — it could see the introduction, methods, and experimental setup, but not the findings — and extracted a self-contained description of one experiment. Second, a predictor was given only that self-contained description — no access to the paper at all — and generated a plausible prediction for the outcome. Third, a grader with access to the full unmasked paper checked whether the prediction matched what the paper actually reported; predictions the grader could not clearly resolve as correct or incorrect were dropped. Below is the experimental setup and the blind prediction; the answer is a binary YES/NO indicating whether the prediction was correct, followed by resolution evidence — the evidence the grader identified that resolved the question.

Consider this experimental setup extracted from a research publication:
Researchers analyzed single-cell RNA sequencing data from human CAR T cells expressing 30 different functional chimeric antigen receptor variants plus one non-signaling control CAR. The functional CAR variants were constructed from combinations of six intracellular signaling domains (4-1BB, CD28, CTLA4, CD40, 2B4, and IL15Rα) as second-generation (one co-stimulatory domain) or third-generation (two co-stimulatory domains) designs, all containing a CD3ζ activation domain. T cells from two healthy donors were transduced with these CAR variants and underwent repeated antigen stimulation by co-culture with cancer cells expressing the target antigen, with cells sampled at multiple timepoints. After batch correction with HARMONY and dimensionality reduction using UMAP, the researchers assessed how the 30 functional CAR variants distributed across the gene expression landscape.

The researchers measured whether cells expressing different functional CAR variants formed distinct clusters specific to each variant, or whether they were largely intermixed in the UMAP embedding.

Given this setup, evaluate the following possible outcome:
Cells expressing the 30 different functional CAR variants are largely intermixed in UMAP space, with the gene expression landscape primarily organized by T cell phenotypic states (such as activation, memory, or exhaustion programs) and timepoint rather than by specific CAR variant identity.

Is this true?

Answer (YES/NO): YES